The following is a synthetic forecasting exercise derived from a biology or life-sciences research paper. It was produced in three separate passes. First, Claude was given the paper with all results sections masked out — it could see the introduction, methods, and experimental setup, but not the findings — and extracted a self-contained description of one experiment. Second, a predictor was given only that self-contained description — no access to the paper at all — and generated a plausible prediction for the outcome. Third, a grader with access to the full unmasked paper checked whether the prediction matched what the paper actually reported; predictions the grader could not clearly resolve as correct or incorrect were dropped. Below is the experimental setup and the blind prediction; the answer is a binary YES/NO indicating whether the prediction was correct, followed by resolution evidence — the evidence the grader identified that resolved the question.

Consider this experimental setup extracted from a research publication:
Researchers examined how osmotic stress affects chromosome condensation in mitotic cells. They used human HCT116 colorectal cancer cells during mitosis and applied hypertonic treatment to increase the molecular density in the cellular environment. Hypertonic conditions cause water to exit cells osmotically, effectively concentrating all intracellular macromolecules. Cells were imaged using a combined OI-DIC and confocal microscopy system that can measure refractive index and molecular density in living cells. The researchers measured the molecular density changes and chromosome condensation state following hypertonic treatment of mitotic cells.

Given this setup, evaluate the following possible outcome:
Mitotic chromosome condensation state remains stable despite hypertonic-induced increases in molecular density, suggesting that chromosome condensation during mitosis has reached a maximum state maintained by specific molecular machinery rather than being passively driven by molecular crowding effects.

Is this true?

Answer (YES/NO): NO